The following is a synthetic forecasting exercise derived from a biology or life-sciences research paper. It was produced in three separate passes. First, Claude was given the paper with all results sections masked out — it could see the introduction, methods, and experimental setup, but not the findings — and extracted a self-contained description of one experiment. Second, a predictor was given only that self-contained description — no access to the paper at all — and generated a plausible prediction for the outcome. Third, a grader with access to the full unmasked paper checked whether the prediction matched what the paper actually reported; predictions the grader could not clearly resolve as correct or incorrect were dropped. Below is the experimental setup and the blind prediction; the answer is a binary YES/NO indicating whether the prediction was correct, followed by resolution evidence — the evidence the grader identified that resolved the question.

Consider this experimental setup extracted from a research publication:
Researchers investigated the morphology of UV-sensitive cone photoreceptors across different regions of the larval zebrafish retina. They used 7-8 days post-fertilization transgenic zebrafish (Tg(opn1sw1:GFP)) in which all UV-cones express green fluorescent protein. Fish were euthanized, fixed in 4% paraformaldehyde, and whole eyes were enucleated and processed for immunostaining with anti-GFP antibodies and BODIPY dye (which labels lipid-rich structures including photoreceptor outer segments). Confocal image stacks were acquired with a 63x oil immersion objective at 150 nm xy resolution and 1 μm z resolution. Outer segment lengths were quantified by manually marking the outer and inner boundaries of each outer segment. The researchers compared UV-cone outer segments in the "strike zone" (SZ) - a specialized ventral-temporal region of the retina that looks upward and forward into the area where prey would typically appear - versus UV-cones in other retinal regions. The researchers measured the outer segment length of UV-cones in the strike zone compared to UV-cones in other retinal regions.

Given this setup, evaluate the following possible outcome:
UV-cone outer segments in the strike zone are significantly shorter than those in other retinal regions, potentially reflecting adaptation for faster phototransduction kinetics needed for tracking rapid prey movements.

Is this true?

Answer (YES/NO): NO